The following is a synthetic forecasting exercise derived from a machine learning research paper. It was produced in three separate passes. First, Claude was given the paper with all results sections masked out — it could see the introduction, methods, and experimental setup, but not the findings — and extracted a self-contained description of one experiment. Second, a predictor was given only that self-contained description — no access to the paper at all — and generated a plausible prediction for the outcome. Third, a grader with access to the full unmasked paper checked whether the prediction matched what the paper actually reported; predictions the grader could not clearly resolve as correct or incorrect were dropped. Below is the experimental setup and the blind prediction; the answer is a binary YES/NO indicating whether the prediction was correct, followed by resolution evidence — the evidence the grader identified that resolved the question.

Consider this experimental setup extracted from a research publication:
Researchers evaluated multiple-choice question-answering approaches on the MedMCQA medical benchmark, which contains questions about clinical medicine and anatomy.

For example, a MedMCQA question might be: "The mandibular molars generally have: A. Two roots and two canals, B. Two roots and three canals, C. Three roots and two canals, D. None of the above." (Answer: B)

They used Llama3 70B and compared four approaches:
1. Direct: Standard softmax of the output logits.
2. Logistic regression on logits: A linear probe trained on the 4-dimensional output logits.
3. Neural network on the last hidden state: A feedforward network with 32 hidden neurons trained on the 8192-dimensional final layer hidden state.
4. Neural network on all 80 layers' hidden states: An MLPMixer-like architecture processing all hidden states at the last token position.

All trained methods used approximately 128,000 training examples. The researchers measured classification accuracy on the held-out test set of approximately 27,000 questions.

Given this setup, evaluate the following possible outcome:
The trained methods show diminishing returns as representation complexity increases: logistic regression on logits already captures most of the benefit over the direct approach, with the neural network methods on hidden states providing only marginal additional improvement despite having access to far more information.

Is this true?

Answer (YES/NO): NO